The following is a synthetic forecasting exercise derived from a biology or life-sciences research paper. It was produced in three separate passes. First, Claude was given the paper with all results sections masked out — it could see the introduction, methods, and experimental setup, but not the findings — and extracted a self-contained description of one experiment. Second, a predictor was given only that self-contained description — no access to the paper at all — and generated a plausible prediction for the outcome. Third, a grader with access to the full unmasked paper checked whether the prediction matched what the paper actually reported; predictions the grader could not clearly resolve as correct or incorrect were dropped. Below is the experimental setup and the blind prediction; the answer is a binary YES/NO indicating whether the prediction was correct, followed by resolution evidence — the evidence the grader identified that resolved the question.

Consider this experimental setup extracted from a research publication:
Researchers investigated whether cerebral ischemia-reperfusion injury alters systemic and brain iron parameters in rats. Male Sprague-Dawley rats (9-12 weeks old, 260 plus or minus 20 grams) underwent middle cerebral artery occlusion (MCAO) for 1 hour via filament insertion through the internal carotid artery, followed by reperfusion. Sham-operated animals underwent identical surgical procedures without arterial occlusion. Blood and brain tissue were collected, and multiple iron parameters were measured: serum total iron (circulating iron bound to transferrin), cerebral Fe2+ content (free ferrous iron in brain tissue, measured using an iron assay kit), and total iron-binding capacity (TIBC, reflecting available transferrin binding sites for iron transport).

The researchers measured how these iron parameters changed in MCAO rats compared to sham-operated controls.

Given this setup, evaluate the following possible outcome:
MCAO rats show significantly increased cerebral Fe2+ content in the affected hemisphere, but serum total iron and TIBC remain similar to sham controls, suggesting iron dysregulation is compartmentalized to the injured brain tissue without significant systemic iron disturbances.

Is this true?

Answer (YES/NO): NO